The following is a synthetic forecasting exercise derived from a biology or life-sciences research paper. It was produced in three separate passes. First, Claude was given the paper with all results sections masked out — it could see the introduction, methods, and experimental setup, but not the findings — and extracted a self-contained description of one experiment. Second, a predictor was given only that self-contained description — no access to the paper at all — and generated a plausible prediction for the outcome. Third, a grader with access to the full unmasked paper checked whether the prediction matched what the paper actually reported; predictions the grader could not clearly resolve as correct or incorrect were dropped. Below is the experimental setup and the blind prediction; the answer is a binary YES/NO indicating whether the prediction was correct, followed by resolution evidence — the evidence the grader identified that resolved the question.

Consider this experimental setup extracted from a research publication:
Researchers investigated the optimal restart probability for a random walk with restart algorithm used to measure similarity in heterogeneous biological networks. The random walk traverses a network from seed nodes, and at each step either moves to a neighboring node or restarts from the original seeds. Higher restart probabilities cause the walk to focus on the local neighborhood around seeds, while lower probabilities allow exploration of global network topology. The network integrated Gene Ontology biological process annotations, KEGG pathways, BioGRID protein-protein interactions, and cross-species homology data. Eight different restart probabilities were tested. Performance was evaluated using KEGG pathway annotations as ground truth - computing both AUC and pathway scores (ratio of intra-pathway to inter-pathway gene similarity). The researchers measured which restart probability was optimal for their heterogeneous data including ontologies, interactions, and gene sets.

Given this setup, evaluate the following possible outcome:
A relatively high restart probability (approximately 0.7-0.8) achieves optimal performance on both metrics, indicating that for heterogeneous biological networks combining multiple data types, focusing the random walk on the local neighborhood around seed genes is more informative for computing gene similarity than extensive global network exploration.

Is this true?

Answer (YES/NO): NO